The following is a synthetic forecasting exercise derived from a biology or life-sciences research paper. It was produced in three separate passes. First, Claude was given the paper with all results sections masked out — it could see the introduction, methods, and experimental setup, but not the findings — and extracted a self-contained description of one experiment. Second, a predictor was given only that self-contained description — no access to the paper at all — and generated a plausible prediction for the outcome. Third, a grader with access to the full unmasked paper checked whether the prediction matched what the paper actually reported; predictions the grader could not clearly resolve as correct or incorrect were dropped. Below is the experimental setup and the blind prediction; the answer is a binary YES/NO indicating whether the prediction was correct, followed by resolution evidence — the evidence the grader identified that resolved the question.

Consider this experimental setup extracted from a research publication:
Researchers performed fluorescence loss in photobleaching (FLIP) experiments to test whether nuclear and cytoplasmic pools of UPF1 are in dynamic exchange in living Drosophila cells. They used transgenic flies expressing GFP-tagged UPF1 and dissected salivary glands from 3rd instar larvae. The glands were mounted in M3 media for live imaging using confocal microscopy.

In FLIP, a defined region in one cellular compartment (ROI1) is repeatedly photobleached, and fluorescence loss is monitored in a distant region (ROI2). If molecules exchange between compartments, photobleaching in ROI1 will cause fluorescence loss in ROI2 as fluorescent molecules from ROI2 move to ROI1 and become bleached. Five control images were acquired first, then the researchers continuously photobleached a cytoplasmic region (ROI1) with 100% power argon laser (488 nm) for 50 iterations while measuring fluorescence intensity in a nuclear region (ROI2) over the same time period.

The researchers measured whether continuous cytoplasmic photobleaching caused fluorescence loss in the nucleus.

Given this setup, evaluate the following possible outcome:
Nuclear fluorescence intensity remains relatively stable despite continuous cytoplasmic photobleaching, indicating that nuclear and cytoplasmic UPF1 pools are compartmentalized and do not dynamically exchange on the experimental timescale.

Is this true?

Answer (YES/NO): NO